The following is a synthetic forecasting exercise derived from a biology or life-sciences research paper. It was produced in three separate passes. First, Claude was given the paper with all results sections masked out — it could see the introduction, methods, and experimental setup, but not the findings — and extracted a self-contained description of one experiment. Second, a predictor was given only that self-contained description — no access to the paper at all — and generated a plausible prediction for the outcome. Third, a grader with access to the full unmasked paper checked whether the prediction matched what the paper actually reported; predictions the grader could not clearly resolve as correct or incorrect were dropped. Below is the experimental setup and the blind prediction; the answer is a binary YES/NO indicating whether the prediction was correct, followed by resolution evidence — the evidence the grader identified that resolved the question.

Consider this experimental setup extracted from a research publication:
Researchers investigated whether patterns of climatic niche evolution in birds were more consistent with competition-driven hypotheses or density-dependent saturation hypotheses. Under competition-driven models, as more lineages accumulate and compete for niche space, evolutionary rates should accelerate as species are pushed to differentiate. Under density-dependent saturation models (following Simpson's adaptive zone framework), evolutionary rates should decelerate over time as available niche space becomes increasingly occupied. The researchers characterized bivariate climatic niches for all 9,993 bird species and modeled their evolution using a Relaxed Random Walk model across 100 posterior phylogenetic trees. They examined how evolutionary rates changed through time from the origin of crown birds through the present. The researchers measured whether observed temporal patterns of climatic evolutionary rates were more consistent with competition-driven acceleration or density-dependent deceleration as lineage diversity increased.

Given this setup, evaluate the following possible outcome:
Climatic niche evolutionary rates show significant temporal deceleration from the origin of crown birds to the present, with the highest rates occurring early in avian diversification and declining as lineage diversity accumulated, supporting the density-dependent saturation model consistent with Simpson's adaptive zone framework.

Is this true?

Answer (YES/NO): NO